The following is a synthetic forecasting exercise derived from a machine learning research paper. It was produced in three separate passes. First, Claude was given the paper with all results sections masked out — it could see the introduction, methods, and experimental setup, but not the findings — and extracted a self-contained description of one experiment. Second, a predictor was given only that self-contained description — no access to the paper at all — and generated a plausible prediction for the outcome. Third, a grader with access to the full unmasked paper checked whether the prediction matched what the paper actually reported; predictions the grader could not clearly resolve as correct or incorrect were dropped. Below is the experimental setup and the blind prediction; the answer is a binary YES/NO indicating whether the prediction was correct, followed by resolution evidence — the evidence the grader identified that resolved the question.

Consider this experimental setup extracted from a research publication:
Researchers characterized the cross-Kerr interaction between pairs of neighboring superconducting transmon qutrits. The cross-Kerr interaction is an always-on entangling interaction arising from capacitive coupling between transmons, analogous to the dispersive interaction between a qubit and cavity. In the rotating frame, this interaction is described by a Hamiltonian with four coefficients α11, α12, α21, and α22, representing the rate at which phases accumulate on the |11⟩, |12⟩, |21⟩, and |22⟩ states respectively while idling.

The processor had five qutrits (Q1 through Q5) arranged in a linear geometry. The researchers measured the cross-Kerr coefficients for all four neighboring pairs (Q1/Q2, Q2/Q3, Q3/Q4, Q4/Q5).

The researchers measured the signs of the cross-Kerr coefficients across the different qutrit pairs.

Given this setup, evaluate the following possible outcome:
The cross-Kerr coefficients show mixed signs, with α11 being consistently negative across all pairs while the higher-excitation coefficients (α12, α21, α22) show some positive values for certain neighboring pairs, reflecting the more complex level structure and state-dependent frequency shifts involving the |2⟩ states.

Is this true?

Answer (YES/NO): YES